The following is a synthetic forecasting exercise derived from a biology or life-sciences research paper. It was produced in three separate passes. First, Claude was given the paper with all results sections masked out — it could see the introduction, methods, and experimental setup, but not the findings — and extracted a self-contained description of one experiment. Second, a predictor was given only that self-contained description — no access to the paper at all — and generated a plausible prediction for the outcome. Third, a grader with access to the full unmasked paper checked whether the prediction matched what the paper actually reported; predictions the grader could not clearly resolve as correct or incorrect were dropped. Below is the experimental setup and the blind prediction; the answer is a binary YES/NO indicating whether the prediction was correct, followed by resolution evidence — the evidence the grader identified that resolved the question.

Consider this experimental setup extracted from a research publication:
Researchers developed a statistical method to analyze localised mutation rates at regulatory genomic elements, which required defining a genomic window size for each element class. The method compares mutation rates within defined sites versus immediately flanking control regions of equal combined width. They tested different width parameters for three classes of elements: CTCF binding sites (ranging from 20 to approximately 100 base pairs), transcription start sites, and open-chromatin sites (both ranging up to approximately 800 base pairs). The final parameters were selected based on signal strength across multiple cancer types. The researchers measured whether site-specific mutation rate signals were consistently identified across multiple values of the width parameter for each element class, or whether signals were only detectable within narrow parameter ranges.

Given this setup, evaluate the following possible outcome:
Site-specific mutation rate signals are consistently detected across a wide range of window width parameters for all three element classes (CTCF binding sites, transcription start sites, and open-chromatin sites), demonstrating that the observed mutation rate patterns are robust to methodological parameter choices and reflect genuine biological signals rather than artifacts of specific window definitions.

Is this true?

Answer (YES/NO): YES